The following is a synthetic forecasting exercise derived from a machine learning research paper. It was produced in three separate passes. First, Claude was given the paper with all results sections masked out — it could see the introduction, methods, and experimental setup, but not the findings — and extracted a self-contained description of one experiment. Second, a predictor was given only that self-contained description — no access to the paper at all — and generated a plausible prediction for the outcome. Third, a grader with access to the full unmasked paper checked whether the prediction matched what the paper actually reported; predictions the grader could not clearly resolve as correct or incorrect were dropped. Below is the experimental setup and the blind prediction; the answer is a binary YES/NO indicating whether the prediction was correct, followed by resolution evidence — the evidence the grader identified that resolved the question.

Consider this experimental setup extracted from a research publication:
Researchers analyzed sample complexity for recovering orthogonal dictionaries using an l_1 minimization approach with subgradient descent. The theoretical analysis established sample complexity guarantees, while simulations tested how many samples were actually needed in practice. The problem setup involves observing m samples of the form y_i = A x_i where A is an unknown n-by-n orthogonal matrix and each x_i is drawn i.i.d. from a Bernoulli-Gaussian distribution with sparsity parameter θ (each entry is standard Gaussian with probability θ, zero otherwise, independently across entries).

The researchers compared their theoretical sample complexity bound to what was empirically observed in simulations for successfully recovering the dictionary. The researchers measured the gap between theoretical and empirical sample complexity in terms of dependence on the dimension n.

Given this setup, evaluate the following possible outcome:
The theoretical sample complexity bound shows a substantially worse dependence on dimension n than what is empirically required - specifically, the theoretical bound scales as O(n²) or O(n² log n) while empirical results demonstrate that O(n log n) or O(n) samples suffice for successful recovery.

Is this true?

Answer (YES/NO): NO